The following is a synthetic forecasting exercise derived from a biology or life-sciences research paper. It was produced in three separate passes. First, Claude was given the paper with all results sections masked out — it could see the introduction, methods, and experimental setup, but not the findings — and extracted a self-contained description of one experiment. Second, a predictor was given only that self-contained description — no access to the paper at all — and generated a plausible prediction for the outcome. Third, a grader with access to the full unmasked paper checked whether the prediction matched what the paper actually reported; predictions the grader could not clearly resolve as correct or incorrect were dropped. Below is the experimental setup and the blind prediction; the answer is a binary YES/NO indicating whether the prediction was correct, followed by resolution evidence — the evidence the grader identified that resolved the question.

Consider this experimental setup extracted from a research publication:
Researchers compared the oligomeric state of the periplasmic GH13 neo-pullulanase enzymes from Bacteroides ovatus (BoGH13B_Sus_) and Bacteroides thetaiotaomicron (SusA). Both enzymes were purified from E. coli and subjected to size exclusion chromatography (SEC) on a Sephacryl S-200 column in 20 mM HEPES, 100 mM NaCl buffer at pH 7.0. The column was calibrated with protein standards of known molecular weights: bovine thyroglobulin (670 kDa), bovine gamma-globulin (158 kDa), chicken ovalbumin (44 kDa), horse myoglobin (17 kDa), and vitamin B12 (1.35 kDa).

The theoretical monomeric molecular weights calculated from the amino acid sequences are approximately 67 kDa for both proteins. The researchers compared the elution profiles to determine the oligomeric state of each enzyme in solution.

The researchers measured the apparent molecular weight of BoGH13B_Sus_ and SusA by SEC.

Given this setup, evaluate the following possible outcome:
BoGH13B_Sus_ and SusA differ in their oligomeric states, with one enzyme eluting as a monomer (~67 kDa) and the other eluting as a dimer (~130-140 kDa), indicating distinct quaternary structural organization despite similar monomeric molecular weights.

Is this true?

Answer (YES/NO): NO